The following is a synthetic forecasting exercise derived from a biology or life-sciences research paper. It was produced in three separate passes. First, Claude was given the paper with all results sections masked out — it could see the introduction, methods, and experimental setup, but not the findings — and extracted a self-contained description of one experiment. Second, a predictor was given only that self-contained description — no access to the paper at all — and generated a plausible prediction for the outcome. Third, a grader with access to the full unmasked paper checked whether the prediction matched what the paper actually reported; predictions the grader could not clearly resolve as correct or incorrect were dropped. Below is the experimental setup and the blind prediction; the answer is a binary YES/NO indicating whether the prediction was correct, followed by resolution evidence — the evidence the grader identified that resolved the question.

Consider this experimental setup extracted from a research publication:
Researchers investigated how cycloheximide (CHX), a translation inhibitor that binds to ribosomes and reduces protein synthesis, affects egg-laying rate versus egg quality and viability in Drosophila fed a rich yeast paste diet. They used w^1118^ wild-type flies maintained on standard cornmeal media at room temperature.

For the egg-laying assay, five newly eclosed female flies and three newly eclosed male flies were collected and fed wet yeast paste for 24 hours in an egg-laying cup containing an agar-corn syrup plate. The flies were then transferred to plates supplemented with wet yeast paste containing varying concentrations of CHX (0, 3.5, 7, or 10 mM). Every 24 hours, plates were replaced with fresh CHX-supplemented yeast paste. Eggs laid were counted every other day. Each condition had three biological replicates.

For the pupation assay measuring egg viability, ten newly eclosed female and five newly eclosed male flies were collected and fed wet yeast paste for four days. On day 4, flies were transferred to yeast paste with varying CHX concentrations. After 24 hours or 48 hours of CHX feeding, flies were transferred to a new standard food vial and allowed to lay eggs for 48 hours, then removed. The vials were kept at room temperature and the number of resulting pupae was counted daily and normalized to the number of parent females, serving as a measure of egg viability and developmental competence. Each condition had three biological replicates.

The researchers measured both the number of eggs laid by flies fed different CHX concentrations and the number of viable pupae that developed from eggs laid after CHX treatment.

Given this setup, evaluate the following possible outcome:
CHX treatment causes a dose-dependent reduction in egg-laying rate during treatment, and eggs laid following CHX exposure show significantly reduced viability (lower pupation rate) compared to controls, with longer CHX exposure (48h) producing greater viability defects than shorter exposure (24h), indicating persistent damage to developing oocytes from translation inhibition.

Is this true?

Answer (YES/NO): NO